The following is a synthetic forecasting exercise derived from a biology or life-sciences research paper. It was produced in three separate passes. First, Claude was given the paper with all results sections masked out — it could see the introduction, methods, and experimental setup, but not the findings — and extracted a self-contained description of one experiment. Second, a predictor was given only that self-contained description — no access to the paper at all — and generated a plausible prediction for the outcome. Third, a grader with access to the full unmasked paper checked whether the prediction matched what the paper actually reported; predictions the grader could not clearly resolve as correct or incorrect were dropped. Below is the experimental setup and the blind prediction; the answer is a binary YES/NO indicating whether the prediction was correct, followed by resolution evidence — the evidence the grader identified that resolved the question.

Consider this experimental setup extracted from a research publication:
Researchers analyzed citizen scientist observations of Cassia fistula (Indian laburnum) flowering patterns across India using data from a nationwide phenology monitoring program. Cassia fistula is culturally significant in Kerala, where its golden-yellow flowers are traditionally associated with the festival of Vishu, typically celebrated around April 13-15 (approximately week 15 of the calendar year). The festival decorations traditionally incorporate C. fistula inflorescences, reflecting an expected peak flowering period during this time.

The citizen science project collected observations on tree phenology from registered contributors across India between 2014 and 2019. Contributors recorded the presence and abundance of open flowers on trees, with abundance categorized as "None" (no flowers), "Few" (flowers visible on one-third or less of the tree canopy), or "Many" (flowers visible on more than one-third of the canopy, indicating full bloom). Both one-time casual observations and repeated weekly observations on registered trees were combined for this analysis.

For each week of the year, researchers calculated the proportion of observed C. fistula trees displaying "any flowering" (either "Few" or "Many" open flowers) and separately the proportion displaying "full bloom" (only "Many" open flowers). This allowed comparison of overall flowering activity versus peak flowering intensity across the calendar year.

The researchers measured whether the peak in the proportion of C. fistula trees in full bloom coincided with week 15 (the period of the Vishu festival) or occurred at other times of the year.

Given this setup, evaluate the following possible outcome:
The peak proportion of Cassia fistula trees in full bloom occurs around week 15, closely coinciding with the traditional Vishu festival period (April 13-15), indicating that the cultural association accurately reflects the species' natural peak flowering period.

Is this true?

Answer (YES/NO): NO